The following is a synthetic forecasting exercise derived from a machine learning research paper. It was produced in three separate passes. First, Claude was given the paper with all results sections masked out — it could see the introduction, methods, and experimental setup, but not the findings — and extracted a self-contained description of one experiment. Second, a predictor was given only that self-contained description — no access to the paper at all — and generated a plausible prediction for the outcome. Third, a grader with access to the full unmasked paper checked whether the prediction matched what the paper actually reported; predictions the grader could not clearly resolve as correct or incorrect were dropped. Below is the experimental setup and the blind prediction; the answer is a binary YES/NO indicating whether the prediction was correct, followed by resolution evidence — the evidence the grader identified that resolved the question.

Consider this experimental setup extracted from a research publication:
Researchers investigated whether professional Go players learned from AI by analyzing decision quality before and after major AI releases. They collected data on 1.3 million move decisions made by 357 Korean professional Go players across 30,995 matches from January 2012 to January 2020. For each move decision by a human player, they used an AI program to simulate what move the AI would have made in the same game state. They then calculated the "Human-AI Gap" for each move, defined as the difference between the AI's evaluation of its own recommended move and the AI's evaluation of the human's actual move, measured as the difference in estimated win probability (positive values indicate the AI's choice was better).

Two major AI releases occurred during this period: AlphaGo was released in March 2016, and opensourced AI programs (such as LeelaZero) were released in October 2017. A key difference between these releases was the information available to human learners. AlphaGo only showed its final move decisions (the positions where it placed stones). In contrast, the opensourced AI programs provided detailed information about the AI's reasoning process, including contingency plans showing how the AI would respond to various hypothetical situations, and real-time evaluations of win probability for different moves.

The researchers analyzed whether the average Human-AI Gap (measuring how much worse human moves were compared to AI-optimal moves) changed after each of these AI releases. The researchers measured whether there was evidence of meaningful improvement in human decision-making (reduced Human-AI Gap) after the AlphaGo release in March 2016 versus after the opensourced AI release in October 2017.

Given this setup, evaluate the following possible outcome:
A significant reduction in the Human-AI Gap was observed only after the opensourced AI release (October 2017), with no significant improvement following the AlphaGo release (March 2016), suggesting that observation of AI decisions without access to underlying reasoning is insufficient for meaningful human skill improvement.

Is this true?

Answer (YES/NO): YES